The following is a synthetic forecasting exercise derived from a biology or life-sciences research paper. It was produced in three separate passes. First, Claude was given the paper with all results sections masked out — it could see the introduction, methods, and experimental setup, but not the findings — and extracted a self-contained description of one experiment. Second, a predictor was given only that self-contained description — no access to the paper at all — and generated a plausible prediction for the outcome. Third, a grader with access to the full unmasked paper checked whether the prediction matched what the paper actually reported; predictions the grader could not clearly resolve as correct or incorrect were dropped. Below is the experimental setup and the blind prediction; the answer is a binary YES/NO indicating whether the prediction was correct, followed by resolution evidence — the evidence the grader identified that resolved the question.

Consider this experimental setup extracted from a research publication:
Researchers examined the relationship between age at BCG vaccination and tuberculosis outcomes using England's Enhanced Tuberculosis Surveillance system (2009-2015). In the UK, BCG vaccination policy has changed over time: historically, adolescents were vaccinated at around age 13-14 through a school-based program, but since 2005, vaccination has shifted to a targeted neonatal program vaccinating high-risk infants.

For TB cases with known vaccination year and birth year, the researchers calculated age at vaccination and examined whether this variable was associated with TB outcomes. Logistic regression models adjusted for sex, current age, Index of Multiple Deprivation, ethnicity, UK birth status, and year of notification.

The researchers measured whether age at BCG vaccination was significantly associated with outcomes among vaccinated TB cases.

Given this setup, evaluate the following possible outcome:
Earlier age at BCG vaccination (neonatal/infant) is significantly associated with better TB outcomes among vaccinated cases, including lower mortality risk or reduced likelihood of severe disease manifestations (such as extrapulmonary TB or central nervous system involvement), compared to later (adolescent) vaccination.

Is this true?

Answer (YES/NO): NO